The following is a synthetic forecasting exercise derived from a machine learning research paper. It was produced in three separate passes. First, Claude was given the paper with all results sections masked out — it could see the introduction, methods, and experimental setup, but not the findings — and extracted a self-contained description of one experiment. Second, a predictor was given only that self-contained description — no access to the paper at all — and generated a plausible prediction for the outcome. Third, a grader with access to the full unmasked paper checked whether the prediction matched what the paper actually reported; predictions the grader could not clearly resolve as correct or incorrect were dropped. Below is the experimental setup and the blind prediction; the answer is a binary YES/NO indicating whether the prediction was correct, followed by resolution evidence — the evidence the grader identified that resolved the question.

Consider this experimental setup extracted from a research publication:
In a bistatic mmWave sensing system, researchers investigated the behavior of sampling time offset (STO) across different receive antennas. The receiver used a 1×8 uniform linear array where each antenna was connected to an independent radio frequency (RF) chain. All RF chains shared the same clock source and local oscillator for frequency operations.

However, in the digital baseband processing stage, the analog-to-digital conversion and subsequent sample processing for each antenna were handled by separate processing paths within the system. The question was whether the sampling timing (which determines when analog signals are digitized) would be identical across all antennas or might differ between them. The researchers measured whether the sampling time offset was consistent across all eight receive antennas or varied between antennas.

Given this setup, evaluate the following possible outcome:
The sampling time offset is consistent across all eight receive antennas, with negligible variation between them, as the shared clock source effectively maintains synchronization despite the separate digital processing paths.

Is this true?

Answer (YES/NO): NO